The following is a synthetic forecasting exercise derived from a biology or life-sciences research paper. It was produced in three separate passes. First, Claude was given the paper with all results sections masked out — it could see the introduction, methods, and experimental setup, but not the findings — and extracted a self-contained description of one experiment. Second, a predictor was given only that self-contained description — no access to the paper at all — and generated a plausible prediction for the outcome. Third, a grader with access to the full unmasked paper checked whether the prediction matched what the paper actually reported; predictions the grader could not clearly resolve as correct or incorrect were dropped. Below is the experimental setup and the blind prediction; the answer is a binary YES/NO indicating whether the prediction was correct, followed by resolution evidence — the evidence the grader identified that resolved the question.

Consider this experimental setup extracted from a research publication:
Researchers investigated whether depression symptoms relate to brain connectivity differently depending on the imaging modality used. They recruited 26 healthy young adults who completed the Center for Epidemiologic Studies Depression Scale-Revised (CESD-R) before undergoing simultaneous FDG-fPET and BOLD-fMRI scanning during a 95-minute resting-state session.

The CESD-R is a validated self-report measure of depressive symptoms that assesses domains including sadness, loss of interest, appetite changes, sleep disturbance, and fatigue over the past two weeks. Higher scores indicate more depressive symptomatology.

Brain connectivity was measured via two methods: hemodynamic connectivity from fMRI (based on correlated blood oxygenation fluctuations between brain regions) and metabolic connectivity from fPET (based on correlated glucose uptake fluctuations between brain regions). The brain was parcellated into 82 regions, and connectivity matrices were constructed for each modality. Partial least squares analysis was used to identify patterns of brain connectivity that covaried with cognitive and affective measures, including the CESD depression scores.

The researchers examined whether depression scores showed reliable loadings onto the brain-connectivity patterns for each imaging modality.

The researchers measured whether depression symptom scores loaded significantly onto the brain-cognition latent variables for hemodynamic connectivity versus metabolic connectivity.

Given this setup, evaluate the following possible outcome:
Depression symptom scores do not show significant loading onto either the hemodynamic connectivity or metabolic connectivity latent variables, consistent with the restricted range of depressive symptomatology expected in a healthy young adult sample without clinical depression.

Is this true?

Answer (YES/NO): NO